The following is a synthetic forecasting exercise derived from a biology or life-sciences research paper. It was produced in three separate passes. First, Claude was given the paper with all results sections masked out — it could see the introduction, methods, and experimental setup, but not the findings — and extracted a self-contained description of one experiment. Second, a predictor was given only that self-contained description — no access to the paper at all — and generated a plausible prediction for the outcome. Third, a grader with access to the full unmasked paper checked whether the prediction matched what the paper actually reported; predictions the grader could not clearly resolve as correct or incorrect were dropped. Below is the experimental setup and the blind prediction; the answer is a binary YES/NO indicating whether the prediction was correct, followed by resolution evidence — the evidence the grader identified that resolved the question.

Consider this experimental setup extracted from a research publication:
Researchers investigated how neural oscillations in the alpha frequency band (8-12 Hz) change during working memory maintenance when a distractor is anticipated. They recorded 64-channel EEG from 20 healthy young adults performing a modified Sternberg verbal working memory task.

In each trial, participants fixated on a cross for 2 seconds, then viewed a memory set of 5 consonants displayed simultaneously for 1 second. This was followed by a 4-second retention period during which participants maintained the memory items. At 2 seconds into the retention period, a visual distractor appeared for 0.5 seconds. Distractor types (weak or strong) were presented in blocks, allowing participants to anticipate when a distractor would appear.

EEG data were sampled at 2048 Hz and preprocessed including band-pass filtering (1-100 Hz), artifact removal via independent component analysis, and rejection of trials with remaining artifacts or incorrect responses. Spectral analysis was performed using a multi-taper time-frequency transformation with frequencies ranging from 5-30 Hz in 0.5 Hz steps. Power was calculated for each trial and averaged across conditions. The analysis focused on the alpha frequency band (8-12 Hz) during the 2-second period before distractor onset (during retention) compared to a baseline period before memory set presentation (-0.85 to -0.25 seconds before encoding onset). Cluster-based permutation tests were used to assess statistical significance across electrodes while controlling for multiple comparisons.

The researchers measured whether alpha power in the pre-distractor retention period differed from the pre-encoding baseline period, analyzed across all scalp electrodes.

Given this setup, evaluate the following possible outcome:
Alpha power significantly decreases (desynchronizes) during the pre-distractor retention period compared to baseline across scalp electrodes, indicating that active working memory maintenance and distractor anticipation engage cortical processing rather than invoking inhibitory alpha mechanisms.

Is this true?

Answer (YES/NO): NO